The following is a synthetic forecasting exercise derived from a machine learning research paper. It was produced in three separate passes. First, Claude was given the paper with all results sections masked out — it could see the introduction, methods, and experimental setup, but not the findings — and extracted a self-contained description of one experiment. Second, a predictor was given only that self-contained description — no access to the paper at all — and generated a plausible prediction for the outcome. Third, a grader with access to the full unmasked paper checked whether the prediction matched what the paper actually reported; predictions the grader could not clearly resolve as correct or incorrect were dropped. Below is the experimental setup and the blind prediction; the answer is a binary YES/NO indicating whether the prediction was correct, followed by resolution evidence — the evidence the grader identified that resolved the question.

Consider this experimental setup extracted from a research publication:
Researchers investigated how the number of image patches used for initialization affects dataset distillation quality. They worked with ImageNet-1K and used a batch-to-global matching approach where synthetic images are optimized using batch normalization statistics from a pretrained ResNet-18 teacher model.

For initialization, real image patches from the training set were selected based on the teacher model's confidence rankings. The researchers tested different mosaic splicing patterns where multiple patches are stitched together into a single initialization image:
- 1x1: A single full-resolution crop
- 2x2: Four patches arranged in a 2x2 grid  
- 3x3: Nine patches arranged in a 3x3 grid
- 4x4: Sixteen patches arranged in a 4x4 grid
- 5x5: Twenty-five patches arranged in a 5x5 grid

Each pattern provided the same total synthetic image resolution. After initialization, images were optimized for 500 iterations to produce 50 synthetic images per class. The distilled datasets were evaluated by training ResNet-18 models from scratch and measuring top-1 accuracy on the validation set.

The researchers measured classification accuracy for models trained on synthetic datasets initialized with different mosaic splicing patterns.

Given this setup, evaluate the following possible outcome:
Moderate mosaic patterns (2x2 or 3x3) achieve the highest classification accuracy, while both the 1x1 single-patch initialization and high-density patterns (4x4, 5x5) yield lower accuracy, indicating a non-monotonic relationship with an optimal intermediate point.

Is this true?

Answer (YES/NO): NO